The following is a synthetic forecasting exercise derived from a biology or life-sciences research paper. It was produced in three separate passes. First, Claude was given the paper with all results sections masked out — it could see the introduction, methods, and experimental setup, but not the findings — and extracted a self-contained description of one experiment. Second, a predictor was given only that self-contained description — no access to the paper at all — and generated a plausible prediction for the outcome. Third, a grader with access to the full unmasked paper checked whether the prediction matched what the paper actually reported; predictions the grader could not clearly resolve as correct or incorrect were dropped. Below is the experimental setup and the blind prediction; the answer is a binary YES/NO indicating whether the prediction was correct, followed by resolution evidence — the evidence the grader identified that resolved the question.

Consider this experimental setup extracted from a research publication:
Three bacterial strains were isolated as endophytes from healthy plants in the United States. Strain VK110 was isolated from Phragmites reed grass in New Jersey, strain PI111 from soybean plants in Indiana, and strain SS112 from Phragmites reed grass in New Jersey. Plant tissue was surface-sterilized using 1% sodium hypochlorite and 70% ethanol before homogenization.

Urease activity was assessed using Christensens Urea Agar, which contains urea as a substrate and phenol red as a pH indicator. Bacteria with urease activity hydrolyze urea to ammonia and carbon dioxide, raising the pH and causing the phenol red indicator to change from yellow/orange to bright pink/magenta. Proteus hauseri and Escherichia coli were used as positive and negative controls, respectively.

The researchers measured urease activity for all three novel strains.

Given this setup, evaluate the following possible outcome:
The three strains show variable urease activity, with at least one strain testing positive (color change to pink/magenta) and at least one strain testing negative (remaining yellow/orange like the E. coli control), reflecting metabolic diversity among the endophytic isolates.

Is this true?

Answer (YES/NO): NO